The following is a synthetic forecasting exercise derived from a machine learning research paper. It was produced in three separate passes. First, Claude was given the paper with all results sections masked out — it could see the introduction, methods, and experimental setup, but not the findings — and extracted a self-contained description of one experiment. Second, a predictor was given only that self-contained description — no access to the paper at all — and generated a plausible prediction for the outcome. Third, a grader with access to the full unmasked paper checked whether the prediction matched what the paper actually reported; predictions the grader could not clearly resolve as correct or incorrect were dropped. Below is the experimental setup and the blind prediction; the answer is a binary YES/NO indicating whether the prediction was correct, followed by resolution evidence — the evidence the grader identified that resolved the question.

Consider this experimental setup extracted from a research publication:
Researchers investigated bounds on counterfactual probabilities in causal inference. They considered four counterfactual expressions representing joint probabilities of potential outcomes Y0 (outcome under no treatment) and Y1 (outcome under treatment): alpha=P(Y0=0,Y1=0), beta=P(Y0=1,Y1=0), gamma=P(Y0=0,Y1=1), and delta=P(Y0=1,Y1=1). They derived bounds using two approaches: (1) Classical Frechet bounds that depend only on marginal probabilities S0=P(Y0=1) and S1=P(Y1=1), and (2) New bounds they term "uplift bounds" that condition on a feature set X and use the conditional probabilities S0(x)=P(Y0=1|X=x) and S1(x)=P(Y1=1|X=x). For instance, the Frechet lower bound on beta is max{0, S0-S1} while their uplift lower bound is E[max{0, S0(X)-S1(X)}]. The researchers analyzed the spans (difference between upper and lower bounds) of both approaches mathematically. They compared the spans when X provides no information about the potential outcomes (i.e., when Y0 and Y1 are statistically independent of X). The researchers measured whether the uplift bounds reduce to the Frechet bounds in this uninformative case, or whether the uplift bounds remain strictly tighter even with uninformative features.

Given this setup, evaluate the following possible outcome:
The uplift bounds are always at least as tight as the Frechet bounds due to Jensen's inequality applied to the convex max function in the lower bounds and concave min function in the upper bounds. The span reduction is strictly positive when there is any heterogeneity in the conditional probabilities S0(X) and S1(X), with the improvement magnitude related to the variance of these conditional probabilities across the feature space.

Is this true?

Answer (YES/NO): NO